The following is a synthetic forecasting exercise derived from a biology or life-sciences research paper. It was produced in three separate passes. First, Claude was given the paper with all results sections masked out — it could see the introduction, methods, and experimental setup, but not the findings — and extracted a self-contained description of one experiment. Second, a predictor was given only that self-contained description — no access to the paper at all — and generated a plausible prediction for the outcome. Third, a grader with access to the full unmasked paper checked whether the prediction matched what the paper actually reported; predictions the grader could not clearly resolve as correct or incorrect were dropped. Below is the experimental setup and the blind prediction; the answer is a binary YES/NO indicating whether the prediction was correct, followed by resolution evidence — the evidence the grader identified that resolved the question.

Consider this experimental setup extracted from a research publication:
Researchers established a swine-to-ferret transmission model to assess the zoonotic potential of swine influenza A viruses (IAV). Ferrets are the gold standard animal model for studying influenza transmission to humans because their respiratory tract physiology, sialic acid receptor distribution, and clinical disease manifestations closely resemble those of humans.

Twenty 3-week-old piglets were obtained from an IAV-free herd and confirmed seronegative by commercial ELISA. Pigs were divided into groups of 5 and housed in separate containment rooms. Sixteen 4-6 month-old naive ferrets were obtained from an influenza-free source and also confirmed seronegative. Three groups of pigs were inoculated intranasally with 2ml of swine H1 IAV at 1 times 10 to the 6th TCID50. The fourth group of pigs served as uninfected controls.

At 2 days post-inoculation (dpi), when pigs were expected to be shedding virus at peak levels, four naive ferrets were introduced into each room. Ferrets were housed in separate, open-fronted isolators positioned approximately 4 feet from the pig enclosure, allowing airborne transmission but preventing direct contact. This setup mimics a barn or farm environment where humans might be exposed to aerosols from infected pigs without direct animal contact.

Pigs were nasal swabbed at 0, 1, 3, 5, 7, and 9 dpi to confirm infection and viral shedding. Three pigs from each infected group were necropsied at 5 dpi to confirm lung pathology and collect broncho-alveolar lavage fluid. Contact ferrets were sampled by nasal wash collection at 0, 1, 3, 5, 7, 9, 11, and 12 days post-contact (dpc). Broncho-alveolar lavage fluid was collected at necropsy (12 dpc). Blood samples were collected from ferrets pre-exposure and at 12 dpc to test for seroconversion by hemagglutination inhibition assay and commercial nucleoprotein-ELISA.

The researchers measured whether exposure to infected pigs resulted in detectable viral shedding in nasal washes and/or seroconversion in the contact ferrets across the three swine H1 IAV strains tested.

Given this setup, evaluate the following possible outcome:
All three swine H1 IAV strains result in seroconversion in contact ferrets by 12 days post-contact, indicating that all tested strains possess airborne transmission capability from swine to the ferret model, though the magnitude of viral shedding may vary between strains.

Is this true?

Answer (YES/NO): NO